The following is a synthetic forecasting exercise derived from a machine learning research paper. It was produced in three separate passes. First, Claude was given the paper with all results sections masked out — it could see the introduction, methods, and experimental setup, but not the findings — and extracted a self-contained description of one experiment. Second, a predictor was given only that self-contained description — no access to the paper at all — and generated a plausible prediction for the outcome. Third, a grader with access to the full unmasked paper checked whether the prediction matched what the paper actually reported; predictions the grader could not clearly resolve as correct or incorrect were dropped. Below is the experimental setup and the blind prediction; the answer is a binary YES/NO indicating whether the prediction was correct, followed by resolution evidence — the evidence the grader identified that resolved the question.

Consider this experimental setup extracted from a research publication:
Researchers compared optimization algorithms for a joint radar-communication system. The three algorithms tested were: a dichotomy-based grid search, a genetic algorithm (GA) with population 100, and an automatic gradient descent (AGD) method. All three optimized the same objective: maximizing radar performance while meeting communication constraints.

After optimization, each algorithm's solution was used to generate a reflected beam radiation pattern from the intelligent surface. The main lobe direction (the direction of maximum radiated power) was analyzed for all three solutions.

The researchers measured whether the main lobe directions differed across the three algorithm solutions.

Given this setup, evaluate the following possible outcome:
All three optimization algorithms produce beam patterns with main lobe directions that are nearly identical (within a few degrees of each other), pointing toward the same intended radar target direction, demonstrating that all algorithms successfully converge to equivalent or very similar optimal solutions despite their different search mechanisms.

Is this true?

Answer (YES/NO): NO